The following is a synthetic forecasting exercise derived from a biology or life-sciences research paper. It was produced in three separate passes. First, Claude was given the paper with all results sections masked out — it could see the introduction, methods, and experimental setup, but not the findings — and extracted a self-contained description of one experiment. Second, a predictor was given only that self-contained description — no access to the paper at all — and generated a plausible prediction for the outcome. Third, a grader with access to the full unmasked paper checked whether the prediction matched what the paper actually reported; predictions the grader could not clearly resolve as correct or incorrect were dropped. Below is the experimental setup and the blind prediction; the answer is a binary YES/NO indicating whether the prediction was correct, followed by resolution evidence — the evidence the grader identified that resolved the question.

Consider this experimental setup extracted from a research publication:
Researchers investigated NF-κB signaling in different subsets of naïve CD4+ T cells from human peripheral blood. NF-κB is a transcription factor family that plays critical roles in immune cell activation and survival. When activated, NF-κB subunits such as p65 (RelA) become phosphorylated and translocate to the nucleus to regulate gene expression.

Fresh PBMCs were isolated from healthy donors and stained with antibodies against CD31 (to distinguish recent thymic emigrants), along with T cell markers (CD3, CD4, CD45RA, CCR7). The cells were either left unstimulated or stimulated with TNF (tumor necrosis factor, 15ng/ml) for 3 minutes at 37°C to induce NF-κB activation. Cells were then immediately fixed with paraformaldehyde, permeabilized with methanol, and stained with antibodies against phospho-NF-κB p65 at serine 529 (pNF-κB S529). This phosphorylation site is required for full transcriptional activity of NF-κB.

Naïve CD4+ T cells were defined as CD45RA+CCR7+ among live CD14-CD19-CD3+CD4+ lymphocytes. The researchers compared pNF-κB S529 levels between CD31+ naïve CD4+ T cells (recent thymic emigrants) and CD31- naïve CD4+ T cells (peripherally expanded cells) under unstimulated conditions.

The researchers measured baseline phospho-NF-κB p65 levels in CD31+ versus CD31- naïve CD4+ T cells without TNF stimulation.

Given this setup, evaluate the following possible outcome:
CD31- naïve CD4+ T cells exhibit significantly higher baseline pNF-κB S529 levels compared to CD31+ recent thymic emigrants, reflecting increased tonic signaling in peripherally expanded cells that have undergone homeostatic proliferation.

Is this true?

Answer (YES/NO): NO